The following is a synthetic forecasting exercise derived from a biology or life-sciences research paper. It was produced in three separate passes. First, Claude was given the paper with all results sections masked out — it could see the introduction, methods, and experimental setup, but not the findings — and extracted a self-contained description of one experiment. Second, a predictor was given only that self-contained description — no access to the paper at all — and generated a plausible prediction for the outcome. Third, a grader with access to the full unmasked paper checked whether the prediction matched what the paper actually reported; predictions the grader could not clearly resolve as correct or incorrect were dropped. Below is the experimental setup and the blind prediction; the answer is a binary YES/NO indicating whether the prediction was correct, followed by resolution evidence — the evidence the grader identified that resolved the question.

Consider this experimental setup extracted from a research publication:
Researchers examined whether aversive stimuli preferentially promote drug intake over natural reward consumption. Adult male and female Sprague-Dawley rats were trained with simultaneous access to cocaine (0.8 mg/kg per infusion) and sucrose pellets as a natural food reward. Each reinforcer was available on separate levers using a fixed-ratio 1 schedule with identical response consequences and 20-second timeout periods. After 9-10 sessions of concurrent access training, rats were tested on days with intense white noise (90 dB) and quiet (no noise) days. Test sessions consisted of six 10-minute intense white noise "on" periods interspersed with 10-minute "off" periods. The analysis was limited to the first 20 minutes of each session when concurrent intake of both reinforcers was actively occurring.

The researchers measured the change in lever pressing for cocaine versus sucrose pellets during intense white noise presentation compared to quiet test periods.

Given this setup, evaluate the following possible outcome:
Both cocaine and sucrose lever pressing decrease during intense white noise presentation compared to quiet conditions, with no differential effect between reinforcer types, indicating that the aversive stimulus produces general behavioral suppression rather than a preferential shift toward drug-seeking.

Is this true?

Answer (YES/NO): NO